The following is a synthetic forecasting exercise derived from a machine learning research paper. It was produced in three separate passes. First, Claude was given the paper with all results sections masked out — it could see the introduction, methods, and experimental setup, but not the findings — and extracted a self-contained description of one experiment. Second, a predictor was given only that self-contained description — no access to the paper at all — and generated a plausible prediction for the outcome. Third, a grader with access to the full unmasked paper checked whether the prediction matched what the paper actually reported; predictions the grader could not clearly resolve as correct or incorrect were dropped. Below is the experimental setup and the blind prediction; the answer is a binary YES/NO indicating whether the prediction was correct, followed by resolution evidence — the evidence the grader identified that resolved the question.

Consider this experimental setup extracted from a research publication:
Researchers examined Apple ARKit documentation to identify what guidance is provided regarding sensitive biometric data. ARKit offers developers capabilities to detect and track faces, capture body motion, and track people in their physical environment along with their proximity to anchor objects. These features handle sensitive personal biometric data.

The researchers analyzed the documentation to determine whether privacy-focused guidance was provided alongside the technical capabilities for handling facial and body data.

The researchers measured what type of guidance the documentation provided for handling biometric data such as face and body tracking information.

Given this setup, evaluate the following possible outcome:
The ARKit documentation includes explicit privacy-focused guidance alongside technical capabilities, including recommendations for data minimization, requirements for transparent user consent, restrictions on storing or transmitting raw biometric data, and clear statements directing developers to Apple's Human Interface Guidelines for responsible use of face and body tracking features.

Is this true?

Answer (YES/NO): NO